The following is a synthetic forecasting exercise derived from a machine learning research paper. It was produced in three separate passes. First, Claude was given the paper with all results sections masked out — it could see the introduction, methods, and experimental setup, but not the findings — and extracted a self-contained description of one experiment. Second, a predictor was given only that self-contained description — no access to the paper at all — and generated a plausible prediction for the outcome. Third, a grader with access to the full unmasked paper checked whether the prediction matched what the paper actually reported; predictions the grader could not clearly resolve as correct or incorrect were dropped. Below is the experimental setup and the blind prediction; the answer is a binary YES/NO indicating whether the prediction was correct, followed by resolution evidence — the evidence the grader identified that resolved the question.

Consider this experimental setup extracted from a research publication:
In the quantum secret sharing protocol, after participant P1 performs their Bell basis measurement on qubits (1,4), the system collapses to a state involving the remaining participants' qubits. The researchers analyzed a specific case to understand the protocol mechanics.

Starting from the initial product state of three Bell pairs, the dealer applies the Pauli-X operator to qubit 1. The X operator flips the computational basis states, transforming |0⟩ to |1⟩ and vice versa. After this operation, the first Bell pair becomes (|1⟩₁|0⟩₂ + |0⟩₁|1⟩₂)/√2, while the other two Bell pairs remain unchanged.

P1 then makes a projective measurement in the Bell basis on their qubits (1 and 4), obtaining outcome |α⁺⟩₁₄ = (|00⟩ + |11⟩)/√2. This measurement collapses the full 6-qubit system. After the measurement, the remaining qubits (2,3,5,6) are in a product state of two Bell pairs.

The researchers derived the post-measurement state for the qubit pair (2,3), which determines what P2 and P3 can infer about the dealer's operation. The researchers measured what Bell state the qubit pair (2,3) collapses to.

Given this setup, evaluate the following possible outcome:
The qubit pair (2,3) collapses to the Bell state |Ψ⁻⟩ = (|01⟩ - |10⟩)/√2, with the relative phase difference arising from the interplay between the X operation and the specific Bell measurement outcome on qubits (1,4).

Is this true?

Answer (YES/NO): NO